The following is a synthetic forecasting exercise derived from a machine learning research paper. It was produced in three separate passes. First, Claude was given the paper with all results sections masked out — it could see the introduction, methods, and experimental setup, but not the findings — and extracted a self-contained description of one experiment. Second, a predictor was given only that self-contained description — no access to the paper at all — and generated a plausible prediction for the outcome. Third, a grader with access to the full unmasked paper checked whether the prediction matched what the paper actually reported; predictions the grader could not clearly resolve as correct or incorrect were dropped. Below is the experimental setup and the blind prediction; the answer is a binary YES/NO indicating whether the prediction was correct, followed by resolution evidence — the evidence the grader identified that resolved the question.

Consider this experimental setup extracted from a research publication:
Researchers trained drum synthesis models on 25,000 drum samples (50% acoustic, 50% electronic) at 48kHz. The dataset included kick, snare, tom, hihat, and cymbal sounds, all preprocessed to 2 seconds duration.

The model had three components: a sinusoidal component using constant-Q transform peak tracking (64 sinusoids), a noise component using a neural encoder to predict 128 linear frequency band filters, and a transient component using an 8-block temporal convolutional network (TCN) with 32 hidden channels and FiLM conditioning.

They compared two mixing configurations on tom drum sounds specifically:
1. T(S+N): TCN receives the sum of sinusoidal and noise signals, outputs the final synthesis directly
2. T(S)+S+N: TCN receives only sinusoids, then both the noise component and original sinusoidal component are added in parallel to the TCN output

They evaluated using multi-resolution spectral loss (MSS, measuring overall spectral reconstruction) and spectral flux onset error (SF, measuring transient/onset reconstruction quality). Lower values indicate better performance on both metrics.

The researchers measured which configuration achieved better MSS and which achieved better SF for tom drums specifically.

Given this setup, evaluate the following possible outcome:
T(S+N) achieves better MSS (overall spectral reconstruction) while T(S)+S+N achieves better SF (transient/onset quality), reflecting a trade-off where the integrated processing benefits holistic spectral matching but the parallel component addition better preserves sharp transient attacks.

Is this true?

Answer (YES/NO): NO